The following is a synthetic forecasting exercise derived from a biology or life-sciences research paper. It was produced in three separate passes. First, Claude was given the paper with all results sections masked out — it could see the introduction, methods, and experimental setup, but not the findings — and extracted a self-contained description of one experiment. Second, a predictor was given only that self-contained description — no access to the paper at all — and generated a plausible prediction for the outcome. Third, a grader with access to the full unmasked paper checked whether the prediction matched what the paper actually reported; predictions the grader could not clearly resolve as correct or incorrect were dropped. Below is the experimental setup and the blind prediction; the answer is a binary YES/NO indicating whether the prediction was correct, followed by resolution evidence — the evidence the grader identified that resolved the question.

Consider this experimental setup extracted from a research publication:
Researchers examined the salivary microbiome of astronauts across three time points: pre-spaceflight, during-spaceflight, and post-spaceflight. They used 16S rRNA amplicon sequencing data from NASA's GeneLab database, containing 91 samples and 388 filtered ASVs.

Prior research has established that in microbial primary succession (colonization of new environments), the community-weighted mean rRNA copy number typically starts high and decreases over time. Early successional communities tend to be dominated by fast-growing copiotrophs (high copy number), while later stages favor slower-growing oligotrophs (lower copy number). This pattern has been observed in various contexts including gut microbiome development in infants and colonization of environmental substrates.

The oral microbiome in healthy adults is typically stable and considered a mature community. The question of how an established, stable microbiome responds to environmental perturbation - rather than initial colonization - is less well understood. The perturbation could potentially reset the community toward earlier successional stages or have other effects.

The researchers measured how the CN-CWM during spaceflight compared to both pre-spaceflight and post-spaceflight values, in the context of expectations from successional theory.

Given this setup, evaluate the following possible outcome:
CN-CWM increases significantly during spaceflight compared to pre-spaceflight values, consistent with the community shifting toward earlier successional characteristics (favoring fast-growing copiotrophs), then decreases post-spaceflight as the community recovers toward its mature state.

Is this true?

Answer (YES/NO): YES